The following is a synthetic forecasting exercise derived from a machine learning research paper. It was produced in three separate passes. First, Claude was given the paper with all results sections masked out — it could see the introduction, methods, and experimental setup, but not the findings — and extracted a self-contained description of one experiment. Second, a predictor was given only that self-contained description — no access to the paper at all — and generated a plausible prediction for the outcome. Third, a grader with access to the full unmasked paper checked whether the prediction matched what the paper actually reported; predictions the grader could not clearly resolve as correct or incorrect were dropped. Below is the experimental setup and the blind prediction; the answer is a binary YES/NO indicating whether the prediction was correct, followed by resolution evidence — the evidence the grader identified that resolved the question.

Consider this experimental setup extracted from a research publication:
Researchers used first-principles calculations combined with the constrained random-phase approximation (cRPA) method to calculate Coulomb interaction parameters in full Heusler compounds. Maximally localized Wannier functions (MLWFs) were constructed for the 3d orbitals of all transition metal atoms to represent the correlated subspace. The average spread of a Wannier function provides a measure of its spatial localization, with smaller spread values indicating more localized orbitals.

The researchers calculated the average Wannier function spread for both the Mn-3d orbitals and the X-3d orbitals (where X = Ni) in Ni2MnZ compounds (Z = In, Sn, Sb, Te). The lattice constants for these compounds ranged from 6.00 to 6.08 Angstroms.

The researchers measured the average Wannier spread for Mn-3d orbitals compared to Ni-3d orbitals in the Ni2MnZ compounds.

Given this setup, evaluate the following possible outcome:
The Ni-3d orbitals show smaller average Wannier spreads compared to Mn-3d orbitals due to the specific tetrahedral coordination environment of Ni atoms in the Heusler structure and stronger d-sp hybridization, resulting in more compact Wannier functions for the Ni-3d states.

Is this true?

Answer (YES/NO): YES